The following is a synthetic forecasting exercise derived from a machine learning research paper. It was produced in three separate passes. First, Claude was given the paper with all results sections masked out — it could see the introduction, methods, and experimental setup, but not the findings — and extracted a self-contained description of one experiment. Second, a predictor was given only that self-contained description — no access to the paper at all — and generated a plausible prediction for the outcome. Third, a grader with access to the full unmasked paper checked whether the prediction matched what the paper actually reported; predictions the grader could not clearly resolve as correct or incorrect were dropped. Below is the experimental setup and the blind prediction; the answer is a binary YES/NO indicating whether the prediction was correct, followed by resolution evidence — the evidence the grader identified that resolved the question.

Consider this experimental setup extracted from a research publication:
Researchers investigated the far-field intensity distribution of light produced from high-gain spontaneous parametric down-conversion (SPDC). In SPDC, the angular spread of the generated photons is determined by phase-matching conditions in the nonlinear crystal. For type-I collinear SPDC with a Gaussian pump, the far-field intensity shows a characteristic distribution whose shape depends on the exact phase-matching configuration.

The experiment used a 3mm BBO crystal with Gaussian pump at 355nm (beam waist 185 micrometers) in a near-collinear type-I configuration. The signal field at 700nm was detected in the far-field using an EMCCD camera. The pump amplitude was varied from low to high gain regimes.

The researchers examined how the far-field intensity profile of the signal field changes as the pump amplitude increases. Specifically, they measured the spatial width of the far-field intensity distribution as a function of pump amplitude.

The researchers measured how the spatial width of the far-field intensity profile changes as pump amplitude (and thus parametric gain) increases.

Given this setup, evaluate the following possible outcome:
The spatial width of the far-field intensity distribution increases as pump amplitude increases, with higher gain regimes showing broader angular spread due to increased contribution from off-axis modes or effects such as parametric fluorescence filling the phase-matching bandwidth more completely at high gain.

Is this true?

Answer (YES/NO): YES